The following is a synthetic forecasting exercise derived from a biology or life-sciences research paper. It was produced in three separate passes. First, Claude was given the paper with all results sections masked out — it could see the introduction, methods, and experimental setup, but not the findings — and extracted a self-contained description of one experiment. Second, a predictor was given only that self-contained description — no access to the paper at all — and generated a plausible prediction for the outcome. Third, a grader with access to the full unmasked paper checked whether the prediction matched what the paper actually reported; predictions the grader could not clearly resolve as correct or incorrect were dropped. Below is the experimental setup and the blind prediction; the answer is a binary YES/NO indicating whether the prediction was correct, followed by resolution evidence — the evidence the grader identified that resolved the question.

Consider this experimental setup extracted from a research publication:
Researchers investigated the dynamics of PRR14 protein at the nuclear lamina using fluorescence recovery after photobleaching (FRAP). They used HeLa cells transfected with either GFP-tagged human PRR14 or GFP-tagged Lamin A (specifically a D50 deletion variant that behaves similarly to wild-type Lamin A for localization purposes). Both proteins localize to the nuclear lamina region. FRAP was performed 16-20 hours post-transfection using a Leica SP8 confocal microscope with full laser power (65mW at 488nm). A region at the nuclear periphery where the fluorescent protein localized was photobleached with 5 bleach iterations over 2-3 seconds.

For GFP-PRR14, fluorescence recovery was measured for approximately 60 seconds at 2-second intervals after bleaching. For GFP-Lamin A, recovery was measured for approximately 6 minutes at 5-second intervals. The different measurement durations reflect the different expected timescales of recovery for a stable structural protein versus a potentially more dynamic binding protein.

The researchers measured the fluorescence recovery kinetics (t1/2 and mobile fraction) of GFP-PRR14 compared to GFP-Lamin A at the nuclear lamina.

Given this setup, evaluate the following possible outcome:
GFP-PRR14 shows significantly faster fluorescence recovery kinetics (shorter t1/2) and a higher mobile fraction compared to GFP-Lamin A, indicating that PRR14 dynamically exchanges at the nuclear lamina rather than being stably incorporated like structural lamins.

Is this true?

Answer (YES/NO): YES